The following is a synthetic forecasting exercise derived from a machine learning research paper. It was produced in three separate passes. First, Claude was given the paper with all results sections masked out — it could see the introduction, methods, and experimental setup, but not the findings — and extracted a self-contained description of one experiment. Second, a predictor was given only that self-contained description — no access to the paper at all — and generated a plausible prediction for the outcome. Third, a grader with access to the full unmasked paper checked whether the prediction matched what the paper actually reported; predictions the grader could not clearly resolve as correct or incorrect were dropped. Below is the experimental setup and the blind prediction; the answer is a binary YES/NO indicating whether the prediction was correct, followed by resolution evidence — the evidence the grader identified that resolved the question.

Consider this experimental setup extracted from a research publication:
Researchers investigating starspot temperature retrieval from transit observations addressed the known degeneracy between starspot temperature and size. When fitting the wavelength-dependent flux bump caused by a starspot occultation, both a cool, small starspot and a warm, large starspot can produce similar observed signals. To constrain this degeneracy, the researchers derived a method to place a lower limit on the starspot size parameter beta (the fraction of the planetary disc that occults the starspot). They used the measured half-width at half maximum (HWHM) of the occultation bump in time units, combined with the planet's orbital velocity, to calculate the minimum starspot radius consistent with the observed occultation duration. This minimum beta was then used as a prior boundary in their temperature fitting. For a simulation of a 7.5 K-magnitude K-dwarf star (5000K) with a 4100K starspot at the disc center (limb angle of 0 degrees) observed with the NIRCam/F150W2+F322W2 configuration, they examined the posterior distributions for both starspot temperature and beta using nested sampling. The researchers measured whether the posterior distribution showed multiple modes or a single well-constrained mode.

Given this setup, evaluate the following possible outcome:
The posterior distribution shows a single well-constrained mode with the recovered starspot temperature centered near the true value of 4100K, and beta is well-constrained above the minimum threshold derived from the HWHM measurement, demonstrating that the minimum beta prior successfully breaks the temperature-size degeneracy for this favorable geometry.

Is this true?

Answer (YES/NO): NO